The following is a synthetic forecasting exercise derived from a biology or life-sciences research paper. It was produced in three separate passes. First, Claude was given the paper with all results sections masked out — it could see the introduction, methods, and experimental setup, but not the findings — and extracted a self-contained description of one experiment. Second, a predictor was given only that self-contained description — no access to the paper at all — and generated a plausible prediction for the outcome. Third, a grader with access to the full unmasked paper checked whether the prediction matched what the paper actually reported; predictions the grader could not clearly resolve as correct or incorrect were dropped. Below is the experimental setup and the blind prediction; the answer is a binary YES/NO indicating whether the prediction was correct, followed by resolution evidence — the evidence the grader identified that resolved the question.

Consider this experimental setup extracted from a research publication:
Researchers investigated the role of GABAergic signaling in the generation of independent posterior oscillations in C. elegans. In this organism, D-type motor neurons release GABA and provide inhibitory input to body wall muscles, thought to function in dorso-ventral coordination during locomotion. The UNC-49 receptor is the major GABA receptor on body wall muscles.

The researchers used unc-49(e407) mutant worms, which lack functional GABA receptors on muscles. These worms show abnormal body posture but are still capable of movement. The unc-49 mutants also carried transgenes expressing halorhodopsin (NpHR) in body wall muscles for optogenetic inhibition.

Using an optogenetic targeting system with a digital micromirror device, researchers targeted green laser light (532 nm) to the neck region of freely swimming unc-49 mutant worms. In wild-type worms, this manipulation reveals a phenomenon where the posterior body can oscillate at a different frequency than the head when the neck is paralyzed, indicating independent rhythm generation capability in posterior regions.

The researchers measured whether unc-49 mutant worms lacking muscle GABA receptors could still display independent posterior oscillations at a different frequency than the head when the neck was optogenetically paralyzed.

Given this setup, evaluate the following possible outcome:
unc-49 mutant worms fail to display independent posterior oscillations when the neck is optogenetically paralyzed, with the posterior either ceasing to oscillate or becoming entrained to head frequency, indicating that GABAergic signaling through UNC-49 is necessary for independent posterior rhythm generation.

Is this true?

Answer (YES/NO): NO